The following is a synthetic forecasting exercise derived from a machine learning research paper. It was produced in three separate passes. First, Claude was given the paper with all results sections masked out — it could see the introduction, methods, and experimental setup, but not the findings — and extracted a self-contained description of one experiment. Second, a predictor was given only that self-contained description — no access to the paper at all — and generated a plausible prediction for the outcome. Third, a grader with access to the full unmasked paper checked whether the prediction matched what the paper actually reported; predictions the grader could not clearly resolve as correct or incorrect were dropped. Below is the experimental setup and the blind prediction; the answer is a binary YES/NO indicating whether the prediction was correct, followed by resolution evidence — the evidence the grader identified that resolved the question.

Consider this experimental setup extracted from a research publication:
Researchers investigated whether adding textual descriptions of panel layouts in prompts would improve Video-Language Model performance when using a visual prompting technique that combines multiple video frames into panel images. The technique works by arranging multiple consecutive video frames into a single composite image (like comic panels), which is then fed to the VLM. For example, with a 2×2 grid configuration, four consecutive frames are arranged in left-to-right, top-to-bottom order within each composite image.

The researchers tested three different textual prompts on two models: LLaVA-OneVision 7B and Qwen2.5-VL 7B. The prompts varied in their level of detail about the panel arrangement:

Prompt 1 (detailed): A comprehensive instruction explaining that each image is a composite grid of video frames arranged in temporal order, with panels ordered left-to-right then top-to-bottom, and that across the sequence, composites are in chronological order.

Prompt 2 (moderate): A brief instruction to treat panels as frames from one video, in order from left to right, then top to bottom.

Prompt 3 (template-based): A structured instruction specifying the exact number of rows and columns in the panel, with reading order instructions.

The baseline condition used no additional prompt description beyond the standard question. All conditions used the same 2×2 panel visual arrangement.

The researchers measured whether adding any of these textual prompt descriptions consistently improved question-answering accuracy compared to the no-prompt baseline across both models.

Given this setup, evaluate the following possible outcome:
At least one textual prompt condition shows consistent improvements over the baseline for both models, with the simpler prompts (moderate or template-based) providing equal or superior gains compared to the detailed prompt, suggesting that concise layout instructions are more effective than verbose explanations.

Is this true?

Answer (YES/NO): NO